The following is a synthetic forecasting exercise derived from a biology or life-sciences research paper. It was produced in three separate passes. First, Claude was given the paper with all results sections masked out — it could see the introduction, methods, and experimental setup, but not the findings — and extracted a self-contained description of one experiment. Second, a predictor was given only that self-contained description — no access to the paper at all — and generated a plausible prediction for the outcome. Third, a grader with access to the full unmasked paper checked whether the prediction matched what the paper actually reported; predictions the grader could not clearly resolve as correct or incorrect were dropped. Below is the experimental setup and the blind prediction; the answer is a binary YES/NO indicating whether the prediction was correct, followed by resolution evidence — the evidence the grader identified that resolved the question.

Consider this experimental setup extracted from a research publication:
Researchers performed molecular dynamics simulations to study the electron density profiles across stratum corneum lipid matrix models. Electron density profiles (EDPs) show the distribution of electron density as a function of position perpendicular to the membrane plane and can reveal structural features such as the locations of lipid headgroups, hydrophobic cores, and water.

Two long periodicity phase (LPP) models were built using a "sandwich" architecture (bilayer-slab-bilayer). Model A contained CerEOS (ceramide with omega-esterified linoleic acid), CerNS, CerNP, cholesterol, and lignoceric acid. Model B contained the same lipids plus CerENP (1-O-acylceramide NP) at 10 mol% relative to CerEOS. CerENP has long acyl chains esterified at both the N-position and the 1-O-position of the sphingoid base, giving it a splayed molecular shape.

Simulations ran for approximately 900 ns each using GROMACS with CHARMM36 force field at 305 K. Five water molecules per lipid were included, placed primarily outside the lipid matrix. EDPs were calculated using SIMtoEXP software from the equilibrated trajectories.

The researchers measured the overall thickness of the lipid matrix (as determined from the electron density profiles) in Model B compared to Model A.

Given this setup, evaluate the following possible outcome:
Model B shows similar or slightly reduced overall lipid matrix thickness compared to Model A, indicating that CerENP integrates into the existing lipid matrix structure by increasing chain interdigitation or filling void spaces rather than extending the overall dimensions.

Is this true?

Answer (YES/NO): NO